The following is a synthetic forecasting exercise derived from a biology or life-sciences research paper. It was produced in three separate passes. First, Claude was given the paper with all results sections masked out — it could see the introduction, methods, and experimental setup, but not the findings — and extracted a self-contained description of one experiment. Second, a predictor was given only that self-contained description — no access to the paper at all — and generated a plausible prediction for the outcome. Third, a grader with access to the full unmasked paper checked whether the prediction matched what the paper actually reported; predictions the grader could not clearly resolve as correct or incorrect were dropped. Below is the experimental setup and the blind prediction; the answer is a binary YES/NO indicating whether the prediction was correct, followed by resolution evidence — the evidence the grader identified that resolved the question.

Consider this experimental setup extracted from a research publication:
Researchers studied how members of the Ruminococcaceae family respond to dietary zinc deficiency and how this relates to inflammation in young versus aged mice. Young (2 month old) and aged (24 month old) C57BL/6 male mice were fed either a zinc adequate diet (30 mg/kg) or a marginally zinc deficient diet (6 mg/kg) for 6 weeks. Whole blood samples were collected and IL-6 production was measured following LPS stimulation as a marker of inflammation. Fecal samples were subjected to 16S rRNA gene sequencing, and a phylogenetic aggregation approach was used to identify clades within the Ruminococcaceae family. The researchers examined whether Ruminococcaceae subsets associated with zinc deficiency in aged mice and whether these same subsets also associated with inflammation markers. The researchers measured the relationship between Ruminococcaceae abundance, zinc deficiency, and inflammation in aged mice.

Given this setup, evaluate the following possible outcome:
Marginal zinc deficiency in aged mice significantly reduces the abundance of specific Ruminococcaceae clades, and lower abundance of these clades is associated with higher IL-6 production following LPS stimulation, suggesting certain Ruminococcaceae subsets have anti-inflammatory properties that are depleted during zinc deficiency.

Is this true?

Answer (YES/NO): NO